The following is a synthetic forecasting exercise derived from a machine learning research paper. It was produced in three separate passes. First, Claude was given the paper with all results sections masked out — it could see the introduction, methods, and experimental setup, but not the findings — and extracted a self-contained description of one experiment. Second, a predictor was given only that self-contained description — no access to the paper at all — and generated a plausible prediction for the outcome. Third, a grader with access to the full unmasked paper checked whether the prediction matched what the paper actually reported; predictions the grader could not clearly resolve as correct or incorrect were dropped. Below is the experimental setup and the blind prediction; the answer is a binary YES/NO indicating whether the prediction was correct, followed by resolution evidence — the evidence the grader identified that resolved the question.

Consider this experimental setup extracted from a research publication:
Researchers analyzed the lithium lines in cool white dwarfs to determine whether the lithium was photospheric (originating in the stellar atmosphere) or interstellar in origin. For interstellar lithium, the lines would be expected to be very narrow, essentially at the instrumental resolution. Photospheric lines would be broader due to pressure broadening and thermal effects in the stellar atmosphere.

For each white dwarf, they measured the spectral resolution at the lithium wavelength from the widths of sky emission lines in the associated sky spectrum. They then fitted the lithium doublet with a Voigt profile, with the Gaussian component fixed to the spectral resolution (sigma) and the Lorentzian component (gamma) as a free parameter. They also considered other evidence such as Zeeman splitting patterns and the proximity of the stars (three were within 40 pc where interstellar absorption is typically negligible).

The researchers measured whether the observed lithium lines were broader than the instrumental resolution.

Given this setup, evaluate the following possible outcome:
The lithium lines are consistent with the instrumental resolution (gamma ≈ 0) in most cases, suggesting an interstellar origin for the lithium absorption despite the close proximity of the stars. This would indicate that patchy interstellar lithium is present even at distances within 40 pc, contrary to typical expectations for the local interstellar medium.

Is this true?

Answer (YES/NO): NO